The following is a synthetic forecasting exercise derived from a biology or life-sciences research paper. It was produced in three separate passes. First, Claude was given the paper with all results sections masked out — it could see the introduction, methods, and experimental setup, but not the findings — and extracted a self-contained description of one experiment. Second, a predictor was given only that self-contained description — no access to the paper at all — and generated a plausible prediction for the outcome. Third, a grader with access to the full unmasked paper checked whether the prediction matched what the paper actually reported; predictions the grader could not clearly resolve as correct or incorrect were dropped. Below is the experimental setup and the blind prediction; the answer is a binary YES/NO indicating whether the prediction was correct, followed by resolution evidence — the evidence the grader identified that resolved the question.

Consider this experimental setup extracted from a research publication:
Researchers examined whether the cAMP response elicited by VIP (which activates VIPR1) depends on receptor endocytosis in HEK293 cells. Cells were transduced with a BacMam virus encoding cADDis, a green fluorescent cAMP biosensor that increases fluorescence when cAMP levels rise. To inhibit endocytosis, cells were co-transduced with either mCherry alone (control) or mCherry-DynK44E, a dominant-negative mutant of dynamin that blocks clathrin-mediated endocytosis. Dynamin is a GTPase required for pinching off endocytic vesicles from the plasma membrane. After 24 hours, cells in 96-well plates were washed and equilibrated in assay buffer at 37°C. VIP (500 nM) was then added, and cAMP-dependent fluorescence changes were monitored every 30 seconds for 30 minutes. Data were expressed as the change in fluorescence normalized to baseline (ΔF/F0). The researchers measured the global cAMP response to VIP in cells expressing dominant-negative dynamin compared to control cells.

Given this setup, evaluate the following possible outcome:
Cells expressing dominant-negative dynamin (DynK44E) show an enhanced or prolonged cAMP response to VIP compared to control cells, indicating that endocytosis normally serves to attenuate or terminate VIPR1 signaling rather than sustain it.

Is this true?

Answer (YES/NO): NO